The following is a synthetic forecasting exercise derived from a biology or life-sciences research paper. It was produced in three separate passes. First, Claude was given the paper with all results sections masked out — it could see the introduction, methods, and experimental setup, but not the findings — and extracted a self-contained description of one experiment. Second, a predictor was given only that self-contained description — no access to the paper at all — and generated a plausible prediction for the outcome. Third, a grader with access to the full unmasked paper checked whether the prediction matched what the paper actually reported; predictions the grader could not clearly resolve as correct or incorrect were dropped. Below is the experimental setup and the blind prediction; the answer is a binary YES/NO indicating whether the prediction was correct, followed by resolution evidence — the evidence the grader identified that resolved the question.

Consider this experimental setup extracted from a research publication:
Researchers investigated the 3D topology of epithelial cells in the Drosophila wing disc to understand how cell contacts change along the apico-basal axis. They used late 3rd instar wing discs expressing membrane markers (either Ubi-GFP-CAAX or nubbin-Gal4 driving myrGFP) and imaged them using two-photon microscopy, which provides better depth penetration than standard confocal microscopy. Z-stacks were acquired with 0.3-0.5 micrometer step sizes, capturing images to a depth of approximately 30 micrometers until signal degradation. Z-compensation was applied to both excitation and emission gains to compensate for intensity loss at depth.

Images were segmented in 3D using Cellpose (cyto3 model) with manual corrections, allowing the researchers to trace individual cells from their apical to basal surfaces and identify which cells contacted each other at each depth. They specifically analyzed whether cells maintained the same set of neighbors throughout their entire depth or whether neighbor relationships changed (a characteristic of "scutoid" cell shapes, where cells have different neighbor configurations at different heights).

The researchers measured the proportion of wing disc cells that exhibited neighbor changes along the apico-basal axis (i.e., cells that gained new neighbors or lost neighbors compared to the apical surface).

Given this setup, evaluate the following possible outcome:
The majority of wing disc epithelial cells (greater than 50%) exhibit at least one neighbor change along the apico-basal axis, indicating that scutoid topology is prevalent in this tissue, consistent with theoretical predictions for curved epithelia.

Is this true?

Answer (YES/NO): YES